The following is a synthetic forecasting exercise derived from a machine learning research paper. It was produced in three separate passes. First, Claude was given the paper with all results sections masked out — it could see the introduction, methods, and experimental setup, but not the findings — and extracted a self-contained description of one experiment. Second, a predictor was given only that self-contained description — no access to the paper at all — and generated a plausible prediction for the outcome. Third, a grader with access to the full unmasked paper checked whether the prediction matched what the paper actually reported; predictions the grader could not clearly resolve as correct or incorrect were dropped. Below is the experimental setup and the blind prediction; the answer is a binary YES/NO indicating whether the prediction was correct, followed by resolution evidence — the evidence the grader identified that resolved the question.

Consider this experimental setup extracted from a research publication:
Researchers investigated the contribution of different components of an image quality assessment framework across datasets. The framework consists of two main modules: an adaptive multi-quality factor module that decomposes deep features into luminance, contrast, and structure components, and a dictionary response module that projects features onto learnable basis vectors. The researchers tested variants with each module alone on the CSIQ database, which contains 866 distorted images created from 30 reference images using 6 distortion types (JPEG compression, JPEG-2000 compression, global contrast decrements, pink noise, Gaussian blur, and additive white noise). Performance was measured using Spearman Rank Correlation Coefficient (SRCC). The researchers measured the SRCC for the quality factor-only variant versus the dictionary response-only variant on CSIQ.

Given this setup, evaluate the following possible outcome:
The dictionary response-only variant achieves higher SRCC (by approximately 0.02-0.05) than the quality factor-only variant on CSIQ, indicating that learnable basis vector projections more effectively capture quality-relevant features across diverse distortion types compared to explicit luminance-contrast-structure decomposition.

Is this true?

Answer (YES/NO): NO